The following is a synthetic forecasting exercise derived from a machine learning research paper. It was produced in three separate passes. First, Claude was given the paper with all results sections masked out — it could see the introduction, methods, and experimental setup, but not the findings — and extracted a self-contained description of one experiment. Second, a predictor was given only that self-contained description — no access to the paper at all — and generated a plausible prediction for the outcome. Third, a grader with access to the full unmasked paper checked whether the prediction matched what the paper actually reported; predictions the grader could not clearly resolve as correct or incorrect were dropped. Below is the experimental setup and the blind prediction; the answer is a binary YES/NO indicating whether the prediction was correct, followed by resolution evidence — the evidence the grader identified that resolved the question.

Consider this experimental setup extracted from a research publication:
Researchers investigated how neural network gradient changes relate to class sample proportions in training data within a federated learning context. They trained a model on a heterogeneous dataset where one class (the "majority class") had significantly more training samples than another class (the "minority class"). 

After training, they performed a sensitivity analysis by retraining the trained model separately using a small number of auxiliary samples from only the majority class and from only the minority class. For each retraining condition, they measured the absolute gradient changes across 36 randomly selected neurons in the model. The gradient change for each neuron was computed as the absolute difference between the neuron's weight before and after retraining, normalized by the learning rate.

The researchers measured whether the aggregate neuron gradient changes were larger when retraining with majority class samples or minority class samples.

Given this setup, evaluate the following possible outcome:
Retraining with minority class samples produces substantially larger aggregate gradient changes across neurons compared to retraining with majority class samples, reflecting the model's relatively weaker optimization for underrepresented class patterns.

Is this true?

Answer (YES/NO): YES